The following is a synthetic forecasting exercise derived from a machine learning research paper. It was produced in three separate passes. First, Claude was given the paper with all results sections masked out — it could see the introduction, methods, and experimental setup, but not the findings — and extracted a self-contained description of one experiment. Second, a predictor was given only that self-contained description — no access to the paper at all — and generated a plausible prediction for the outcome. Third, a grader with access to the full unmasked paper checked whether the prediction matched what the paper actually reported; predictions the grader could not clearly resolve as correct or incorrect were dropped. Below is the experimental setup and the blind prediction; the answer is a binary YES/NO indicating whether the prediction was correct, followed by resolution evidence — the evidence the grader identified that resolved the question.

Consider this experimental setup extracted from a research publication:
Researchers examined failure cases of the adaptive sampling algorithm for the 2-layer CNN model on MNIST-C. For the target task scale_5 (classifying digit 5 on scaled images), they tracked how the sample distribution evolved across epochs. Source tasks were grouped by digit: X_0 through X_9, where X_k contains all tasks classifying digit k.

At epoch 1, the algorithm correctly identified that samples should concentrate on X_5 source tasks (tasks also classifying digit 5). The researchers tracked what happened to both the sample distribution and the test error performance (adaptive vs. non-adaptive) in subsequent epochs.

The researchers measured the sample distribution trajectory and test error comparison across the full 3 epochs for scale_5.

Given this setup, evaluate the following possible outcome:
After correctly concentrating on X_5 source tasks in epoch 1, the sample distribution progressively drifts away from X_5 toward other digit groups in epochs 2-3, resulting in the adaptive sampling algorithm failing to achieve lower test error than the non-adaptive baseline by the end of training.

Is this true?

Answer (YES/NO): YES